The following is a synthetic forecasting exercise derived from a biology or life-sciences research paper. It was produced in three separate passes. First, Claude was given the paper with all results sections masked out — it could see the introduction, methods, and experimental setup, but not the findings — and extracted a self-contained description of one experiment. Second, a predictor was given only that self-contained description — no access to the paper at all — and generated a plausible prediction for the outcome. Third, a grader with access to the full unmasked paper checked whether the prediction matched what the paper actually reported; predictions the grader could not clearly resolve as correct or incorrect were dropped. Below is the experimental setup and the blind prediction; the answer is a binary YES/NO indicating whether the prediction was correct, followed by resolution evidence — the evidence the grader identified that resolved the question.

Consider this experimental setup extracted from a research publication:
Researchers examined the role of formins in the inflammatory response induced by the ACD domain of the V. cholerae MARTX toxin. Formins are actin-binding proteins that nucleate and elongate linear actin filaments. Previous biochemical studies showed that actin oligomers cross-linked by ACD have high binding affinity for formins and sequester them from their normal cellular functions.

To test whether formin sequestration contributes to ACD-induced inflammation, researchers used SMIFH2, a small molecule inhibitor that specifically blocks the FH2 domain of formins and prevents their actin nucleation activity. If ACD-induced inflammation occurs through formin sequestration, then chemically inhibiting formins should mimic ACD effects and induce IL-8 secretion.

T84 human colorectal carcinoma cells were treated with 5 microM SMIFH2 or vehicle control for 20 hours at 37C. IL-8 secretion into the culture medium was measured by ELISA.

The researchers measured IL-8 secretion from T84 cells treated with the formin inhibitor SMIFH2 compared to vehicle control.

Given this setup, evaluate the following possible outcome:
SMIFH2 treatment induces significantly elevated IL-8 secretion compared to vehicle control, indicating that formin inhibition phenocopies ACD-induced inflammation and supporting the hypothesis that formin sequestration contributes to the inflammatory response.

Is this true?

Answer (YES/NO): NO